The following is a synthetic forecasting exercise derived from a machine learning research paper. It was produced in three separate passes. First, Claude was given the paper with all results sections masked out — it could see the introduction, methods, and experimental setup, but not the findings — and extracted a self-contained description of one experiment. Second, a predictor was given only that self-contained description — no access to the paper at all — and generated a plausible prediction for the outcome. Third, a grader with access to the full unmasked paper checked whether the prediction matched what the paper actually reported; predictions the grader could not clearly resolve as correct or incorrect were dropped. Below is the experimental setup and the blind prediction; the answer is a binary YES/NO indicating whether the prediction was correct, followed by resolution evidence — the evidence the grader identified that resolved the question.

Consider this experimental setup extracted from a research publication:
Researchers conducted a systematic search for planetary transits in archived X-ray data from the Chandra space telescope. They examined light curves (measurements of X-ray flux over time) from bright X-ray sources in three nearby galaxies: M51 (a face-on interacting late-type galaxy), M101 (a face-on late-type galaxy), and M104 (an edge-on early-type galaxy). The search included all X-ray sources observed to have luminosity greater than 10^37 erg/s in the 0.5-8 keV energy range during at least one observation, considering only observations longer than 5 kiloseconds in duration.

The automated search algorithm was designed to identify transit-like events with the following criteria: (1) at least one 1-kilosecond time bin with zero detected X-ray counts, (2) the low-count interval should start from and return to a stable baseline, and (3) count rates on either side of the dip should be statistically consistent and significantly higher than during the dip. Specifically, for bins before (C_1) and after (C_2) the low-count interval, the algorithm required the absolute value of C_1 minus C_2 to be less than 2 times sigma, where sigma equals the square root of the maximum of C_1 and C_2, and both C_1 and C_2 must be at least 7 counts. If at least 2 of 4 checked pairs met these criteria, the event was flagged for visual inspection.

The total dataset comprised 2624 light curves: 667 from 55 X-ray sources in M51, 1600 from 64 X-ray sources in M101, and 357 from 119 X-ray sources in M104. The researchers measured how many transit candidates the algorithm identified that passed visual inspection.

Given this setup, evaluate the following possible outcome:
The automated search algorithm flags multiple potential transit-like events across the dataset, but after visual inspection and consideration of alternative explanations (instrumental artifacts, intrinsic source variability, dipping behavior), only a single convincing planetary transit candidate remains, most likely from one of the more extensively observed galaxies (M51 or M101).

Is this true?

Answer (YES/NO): NO